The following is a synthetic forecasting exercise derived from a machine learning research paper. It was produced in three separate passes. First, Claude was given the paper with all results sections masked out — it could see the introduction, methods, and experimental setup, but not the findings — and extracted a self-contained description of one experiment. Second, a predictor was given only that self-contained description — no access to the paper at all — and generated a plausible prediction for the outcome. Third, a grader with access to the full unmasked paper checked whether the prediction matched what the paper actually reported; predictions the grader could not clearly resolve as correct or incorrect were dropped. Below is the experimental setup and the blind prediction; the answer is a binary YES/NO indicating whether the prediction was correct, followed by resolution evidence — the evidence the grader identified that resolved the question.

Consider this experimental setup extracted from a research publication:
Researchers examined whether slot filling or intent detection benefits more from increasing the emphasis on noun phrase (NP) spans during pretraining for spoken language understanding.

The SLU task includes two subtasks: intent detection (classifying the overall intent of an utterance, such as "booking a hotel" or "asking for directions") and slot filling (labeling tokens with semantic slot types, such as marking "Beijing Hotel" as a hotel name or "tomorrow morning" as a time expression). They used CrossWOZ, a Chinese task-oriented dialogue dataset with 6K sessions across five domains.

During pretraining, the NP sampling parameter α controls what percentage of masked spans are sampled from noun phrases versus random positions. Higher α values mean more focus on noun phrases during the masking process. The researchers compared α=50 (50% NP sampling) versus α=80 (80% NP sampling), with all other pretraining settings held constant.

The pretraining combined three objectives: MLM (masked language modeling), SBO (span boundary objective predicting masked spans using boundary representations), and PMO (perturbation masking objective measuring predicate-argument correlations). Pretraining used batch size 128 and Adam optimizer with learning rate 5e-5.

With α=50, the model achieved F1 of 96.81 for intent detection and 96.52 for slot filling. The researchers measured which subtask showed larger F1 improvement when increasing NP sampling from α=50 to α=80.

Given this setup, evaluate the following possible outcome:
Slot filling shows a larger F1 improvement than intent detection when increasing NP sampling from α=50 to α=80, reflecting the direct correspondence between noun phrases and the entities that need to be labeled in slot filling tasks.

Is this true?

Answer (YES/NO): YES